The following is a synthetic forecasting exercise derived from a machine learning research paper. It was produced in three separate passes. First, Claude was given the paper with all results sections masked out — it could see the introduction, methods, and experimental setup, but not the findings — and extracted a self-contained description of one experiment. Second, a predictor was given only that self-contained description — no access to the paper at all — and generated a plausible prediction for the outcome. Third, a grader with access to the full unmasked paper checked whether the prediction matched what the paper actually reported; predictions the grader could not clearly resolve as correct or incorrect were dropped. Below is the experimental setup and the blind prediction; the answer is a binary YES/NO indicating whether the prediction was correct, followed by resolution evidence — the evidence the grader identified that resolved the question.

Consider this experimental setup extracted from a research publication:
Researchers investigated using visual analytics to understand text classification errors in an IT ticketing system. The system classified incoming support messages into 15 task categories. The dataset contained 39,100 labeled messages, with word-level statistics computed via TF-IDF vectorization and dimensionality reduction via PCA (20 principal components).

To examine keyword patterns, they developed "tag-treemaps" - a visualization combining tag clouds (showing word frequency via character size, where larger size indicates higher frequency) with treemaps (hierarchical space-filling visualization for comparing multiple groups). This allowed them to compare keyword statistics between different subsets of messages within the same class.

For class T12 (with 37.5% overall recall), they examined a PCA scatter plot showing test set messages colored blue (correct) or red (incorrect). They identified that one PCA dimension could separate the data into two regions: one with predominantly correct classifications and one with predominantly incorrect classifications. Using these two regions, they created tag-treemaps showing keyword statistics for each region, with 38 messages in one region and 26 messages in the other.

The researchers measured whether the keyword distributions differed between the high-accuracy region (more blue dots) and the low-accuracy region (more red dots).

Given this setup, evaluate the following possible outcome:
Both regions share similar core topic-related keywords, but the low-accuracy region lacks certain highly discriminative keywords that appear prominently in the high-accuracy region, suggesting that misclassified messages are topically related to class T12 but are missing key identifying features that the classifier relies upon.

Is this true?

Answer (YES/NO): NO